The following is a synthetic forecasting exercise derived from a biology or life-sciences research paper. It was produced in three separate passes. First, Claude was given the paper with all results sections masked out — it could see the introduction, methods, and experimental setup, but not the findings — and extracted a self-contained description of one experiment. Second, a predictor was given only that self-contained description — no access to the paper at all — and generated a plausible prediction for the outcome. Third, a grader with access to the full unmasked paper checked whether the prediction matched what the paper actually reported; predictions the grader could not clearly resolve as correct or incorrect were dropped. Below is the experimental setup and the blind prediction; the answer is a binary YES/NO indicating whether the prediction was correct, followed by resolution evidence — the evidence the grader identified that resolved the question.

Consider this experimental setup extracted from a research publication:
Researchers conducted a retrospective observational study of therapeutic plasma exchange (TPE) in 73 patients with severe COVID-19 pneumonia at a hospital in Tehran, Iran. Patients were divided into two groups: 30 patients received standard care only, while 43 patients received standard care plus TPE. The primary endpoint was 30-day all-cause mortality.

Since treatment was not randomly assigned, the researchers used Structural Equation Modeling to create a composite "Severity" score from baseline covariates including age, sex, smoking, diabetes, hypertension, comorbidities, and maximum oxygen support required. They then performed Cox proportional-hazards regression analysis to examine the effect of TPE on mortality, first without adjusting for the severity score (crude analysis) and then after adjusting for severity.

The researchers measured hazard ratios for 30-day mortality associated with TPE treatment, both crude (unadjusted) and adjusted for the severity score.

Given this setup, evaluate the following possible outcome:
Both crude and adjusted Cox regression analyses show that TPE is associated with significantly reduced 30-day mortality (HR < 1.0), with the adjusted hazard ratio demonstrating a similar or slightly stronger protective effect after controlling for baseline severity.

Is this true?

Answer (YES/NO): NO